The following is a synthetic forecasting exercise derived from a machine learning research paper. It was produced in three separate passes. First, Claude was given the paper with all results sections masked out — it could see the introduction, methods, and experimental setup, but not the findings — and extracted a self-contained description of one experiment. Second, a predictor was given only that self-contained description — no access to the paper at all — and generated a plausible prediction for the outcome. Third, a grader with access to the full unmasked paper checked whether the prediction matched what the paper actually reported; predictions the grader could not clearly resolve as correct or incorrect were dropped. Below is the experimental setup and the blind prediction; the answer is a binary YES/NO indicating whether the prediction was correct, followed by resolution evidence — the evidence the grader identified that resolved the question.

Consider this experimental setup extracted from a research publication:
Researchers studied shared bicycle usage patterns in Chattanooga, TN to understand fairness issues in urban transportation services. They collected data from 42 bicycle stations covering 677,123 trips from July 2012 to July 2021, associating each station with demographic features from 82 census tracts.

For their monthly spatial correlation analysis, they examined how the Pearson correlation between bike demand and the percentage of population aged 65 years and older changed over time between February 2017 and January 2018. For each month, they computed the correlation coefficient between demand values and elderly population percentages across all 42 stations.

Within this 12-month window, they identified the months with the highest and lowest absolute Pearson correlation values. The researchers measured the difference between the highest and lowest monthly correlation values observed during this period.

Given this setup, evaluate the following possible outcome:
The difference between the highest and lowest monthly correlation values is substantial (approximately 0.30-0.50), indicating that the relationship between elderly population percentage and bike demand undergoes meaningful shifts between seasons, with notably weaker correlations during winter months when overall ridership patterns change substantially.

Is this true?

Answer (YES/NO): NO